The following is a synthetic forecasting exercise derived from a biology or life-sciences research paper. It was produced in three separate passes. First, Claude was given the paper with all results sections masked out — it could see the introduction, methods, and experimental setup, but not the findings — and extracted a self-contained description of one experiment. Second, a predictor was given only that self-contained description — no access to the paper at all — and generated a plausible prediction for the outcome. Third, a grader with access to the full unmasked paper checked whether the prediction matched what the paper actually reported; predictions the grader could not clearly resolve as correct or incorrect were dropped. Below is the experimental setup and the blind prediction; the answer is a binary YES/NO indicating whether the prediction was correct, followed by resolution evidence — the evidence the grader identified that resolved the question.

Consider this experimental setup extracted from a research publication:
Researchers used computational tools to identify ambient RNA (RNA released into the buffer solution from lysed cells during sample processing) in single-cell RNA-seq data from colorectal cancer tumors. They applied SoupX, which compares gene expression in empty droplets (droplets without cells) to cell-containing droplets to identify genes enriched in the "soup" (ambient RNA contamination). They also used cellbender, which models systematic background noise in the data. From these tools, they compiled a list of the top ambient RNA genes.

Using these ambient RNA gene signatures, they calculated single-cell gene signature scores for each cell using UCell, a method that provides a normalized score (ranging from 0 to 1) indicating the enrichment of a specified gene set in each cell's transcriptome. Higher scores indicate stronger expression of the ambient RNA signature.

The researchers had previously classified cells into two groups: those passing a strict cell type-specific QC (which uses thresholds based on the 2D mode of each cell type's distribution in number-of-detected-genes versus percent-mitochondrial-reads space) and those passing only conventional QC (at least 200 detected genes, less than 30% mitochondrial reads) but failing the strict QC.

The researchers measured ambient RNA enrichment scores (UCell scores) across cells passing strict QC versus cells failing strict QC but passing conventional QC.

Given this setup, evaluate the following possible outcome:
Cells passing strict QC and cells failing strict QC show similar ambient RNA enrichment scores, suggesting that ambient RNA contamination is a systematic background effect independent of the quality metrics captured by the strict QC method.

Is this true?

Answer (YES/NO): NO